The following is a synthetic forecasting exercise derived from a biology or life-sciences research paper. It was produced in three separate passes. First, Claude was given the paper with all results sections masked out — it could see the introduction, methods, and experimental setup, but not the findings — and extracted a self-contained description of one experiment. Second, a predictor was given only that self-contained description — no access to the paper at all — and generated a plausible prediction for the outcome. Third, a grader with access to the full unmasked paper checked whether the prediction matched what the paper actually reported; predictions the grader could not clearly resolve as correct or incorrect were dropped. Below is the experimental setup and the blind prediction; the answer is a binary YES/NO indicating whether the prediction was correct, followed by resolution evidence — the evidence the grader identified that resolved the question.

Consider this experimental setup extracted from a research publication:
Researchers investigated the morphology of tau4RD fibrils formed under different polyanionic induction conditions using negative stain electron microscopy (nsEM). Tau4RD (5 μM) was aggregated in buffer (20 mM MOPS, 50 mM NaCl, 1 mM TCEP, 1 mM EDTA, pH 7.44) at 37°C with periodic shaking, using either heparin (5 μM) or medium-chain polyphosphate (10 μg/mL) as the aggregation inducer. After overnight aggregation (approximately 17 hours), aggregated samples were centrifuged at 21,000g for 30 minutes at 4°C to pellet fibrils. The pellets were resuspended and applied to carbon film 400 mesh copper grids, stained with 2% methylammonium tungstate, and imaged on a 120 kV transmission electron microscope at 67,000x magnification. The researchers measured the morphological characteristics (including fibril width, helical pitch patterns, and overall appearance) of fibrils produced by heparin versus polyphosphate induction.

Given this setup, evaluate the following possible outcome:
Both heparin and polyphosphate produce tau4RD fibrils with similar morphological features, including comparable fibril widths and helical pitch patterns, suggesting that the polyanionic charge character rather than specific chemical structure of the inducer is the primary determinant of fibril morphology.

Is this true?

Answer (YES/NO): NO